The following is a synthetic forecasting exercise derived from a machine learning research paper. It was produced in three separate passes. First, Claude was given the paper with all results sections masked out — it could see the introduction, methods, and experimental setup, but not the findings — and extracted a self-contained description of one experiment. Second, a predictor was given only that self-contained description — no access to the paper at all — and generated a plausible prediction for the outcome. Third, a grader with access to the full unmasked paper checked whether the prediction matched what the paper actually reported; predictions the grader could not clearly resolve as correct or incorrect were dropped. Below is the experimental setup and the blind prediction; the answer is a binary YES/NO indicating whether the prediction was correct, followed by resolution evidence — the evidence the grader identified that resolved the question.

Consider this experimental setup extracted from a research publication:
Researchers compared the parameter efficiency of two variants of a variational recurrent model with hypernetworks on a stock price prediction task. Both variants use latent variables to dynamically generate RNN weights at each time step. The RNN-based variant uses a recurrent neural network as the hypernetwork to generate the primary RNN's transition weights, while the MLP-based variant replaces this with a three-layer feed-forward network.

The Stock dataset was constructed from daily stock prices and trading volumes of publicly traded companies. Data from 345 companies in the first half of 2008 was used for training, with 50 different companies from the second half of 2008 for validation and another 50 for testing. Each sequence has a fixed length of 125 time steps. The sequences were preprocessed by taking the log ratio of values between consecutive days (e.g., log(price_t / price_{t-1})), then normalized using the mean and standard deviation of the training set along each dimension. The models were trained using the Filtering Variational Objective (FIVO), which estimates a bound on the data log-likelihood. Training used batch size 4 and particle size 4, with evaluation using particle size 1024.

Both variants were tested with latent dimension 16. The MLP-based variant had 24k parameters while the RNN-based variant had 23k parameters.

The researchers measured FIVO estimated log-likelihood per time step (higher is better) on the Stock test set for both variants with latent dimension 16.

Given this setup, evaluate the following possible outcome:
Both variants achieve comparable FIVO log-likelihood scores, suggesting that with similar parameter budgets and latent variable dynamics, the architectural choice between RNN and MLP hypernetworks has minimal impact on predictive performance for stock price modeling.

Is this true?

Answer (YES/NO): YES